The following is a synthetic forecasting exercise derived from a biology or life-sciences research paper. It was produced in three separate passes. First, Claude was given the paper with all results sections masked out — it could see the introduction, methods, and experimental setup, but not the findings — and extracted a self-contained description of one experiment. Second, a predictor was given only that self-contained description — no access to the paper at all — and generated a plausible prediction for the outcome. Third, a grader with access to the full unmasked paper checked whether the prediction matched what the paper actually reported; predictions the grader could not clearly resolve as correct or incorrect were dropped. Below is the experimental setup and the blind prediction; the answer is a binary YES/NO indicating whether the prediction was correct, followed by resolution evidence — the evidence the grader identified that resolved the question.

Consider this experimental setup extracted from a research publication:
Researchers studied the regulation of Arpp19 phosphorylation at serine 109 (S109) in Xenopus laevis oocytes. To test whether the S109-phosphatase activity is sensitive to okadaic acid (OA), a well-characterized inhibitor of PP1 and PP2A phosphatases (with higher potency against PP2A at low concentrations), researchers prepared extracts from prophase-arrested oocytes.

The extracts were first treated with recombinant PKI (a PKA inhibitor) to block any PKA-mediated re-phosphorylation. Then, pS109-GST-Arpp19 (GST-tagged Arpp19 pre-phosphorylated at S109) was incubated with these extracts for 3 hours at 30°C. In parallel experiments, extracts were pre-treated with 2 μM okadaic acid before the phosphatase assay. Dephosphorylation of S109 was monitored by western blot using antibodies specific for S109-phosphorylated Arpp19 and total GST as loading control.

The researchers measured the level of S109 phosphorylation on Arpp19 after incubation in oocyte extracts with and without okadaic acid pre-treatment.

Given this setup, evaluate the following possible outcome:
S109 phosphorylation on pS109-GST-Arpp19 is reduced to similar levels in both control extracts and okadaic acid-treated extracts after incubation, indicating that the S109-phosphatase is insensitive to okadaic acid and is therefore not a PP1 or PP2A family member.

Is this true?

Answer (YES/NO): NO